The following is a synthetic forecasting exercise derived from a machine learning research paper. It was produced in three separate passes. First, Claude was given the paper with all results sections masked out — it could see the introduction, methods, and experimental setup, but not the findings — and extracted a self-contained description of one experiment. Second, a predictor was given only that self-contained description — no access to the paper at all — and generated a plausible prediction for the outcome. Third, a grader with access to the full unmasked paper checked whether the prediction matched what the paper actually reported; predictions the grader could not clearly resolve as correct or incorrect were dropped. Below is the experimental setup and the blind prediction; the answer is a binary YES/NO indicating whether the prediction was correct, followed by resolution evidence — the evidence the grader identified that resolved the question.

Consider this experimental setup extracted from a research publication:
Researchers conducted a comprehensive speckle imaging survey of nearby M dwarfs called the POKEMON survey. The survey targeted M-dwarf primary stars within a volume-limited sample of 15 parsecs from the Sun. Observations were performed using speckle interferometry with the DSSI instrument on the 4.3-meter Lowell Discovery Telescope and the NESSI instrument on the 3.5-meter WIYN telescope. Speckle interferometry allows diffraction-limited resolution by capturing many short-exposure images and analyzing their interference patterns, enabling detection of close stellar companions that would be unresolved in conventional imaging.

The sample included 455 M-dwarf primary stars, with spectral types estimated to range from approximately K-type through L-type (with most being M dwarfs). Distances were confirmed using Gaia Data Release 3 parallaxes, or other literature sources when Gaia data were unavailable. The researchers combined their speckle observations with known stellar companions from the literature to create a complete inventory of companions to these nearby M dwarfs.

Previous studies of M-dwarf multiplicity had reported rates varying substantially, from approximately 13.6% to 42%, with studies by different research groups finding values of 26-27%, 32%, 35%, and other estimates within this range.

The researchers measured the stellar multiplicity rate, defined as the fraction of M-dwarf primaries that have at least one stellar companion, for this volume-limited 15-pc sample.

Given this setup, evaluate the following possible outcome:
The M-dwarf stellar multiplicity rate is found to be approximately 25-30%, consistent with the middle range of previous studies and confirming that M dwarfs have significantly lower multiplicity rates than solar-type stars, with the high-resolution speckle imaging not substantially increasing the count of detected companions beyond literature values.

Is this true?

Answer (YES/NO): NO